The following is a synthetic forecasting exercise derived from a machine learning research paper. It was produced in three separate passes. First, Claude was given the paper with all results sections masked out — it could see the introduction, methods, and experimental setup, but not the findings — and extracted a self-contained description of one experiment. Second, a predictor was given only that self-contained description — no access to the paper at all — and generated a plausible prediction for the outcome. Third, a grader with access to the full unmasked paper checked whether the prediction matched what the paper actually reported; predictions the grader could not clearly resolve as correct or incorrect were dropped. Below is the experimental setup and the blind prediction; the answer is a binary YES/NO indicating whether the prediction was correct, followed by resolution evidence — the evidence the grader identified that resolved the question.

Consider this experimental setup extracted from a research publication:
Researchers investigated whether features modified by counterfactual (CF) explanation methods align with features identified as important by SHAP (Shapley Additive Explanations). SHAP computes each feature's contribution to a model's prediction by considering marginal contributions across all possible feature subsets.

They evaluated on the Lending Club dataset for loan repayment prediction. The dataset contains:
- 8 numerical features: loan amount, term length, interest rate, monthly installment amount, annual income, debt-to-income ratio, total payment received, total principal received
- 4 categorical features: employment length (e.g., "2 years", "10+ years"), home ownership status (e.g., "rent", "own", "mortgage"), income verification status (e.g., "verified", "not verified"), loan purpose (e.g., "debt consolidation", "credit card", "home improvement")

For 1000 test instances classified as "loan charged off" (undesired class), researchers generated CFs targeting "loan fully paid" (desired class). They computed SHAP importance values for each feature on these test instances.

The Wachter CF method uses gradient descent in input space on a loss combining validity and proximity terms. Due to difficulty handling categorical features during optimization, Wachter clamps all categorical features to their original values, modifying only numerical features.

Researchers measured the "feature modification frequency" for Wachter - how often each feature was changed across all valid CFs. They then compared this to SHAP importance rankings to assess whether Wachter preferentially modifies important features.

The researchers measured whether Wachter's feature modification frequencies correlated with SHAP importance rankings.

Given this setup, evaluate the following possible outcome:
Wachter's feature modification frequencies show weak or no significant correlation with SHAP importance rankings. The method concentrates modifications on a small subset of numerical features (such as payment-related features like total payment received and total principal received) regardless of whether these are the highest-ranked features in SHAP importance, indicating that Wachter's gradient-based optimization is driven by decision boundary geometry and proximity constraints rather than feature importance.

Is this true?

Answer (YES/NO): NO